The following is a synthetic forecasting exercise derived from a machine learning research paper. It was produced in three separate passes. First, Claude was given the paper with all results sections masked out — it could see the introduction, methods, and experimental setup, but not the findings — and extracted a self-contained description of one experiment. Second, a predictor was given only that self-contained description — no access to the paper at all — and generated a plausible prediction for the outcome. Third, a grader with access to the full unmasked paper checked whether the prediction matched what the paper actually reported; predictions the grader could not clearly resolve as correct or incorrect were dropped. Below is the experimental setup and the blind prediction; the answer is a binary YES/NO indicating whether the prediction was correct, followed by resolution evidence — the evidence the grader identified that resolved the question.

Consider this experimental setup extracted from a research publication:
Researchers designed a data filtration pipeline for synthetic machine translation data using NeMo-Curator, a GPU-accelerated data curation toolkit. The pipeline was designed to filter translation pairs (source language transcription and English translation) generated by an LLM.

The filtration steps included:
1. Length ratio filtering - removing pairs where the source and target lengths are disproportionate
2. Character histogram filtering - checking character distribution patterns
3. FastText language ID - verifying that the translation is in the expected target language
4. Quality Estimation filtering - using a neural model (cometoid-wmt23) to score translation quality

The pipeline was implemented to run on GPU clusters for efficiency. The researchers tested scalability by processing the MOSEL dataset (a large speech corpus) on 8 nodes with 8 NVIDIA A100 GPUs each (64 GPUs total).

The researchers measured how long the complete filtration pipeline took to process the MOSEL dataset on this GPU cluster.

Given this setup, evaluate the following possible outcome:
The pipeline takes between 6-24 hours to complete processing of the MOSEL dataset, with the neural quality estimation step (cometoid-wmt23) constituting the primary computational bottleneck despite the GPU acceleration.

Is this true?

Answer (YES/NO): NO